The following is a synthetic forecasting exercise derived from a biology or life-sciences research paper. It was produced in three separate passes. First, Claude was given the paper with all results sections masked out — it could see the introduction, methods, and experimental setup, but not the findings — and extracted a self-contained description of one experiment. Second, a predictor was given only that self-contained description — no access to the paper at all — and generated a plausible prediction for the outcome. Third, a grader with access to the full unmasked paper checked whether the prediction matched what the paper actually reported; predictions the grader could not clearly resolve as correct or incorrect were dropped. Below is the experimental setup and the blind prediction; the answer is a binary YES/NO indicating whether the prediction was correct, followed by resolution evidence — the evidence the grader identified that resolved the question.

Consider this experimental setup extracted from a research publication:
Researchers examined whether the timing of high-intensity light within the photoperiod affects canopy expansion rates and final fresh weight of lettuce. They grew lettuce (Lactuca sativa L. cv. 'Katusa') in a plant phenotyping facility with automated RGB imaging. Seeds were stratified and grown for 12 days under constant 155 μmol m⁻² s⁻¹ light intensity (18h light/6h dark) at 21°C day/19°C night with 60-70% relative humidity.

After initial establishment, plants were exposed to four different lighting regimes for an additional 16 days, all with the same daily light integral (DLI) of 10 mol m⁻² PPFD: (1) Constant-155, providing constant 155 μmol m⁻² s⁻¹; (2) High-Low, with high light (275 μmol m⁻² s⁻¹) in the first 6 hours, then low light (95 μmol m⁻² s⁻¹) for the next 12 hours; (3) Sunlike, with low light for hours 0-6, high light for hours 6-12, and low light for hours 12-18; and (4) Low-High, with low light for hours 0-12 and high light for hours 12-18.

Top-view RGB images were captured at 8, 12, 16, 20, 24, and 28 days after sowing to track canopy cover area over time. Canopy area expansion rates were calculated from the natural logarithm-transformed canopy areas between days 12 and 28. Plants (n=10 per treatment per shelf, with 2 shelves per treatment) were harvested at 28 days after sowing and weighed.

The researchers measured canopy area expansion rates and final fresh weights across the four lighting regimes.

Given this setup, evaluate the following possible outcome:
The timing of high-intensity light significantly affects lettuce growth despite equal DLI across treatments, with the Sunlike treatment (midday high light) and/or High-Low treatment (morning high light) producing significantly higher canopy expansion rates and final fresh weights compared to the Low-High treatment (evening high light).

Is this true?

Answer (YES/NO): NO